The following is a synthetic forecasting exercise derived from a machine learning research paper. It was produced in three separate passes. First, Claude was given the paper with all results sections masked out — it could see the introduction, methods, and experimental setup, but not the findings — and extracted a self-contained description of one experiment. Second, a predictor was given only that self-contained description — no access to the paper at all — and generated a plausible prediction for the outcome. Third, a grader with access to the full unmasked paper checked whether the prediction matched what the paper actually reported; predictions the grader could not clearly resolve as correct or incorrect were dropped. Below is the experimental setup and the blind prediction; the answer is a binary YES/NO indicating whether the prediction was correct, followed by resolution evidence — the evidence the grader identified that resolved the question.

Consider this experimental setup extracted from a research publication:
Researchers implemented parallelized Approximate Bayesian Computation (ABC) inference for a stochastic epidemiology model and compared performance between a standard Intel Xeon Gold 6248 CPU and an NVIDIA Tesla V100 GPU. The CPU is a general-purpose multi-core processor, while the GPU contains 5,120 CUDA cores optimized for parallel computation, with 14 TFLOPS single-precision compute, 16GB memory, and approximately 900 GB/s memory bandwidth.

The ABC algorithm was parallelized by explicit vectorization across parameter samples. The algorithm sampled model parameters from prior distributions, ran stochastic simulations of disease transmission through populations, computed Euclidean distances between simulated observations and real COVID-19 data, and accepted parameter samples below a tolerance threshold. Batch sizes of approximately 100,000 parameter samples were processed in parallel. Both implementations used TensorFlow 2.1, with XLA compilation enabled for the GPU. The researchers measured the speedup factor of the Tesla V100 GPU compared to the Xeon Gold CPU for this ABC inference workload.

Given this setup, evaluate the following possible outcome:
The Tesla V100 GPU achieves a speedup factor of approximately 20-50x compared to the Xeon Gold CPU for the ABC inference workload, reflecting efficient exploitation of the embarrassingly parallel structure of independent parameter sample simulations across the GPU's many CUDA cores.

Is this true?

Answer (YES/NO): NO